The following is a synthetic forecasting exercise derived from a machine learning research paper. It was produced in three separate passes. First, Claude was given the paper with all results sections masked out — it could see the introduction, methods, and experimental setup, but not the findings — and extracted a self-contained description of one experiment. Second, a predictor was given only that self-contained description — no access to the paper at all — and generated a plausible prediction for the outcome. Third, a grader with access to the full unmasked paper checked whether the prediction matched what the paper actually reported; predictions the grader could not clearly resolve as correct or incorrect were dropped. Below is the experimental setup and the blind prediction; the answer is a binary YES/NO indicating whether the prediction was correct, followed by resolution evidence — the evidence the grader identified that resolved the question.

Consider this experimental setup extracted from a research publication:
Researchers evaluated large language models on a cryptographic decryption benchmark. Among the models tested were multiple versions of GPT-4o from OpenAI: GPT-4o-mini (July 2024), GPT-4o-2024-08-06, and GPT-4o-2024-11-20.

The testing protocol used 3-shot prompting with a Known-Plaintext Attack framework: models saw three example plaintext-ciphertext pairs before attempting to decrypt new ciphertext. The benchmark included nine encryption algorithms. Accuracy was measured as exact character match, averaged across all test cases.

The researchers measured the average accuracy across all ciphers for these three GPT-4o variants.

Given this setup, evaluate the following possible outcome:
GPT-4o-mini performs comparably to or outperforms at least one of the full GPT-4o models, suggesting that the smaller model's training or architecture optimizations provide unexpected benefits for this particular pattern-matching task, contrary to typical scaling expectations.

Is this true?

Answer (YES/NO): NO